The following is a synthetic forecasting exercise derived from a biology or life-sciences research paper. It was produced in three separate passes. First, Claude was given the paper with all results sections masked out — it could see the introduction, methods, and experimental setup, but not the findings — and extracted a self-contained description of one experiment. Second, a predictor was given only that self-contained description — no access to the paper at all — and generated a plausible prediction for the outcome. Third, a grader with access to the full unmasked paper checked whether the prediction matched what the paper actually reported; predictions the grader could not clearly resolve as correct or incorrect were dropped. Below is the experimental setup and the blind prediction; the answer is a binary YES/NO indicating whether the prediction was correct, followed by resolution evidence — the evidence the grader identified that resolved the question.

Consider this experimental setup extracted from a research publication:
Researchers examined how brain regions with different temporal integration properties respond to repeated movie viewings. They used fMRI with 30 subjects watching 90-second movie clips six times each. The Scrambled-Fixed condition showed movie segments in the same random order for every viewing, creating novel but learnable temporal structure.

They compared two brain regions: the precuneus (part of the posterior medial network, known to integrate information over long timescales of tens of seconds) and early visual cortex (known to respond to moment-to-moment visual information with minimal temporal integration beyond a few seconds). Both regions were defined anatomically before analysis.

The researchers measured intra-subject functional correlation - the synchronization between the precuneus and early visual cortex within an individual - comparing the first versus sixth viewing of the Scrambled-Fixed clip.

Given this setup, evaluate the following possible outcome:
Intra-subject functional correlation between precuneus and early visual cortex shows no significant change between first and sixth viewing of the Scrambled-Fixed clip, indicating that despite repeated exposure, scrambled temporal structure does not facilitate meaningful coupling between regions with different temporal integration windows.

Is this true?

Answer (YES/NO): YES